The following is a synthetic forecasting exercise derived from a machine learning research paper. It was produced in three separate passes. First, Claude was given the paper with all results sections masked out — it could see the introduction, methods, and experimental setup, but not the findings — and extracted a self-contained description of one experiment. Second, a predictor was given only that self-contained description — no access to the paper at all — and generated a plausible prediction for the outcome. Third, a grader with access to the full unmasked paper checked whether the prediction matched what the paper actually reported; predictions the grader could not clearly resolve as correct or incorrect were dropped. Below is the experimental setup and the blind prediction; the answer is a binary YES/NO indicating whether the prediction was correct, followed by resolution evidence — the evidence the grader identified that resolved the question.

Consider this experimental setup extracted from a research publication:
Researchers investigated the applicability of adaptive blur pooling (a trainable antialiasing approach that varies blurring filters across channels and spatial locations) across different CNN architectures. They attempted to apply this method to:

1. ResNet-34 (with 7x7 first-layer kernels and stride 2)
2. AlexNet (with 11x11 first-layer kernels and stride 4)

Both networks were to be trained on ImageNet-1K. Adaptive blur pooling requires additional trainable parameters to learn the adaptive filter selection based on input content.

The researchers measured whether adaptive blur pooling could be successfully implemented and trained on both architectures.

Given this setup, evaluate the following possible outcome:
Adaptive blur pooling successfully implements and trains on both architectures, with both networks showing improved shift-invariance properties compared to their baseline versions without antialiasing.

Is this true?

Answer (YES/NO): NO